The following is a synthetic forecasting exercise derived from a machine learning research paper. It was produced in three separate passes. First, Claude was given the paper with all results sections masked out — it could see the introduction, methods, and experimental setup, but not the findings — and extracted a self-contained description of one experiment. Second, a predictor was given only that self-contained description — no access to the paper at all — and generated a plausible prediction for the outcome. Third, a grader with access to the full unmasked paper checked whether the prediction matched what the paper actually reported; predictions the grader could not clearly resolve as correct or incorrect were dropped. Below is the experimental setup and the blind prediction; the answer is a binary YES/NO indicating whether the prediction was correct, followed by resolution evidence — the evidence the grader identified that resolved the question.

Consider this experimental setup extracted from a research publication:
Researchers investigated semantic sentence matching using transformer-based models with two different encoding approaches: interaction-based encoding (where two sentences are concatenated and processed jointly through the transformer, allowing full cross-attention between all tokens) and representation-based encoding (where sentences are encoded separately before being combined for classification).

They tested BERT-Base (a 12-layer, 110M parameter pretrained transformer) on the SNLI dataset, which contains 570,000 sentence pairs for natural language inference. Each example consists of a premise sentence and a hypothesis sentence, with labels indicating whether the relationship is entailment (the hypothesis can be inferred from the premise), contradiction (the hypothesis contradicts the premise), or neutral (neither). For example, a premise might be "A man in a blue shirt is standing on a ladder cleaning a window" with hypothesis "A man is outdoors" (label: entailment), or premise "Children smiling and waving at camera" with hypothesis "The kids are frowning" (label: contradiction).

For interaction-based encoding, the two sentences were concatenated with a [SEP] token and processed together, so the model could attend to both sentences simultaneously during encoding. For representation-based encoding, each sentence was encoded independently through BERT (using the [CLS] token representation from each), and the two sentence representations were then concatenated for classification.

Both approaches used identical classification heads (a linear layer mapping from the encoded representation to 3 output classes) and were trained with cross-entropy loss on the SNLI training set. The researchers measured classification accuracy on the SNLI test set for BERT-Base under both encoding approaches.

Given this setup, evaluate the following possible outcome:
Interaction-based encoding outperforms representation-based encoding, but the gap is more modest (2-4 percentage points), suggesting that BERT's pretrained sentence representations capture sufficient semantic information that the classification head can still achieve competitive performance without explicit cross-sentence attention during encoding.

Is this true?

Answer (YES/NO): NO